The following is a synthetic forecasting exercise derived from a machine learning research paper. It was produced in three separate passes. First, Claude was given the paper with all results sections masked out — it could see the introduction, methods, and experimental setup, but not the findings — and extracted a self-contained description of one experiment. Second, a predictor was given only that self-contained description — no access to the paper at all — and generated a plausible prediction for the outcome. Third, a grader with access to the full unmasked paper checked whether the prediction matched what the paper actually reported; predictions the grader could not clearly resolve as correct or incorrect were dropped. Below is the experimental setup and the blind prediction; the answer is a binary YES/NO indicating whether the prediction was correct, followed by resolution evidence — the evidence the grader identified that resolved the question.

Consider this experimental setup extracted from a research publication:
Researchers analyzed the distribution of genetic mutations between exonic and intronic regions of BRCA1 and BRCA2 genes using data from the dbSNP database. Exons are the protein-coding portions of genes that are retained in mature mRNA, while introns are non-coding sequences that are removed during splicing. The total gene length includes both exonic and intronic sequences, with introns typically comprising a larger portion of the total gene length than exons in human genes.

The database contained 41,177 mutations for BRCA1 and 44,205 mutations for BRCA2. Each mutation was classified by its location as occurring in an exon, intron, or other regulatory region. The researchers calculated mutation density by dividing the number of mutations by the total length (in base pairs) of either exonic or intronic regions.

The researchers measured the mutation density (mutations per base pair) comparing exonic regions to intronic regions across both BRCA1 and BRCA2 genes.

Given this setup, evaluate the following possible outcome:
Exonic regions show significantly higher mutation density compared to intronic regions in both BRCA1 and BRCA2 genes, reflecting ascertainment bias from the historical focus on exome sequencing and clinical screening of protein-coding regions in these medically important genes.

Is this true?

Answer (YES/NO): YES